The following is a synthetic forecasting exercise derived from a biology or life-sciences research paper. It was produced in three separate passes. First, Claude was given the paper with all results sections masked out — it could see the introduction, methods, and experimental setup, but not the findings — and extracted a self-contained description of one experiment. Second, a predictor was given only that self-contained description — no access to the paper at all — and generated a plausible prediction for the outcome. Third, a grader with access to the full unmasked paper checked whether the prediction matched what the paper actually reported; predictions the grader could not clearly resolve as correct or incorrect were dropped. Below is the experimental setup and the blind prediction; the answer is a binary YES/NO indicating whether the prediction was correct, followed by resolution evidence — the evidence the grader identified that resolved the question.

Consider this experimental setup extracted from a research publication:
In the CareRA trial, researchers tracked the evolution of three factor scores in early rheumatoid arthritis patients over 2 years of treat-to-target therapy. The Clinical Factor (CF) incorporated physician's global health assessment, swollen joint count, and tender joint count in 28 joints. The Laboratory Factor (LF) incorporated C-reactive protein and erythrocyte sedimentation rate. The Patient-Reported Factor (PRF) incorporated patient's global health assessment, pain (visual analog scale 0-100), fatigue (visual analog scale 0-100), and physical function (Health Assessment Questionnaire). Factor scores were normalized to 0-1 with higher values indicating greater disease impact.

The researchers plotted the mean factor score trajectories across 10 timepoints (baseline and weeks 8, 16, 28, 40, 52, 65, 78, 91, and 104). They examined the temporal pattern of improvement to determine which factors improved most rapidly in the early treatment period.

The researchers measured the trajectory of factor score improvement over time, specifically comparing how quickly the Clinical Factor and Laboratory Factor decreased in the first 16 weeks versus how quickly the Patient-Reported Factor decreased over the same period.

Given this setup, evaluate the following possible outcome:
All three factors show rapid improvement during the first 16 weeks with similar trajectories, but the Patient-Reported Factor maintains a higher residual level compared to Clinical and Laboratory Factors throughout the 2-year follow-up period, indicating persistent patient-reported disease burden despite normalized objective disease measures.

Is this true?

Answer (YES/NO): YES